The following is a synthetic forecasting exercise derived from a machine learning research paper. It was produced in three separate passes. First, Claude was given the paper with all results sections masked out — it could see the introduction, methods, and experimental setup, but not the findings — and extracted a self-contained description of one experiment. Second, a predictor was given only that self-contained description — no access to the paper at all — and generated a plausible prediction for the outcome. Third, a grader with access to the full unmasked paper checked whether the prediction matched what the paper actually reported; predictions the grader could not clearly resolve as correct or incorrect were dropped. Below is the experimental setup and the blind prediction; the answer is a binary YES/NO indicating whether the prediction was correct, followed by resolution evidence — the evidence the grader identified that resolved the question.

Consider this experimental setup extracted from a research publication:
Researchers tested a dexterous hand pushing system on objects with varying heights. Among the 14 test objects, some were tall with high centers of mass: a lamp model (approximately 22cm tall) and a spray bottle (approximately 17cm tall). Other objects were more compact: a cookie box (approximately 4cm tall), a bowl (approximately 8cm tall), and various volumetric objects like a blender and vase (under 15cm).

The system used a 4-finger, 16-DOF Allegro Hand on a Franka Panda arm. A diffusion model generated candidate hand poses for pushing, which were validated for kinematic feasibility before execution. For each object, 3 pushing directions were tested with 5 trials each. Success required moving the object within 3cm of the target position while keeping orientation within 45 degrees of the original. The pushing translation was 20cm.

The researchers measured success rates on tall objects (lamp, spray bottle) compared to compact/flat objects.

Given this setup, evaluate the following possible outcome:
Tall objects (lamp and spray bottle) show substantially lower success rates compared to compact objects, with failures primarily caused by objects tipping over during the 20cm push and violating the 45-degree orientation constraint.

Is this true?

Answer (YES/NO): YES